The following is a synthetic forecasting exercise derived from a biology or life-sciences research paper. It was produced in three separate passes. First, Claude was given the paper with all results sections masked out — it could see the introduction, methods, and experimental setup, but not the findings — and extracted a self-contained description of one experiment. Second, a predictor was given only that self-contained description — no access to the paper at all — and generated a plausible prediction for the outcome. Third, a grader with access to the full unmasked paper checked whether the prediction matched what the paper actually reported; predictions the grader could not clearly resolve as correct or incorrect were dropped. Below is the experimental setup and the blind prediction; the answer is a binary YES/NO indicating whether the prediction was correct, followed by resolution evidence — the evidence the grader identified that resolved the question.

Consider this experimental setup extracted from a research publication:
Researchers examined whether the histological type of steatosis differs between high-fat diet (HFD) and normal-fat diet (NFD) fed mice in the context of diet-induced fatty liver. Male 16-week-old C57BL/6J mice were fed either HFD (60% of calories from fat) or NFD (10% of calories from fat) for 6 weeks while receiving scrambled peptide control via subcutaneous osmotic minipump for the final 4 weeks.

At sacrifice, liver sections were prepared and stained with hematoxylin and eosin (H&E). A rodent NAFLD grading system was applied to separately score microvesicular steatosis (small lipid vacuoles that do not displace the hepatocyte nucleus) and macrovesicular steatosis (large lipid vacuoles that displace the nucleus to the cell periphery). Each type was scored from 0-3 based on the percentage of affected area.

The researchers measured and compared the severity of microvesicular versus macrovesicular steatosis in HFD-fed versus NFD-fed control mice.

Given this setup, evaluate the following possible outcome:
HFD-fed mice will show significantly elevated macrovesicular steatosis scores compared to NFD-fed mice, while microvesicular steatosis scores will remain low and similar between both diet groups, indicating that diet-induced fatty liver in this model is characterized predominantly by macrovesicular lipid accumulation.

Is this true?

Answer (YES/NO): NO